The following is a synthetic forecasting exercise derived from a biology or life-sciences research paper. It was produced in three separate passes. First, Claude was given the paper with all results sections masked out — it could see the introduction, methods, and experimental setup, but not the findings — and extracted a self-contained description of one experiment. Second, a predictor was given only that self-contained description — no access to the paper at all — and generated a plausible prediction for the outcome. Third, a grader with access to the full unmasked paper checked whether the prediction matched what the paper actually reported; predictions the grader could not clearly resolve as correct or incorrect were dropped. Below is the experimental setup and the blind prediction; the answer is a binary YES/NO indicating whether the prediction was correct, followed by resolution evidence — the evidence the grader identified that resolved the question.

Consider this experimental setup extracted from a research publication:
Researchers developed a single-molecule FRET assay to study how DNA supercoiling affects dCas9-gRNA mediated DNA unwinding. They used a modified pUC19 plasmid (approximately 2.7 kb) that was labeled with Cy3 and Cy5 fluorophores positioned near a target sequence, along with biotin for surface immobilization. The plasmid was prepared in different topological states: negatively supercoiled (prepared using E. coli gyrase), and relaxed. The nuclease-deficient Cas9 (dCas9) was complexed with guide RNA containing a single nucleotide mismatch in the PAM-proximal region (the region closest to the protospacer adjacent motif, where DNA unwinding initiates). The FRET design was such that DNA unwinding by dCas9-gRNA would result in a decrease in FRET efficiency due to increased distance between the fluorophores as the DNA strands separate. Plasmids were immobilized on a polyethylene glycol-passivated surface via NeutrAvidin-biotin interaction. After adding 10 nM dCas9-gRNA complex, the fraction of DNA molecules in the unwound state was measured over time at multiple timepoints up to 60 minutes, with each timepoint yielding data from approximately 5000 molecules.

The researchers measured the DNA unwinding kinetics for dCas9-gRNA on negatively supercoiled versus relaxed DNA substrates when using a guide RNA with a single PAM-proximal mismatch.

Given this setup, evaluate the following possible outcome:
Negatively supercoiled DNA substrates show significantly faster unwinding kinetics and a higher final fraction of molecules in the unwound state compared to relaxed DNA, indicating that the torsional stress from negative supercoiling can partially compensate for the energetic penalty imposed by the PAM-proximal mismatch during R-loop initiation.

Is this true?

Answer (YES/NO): YES